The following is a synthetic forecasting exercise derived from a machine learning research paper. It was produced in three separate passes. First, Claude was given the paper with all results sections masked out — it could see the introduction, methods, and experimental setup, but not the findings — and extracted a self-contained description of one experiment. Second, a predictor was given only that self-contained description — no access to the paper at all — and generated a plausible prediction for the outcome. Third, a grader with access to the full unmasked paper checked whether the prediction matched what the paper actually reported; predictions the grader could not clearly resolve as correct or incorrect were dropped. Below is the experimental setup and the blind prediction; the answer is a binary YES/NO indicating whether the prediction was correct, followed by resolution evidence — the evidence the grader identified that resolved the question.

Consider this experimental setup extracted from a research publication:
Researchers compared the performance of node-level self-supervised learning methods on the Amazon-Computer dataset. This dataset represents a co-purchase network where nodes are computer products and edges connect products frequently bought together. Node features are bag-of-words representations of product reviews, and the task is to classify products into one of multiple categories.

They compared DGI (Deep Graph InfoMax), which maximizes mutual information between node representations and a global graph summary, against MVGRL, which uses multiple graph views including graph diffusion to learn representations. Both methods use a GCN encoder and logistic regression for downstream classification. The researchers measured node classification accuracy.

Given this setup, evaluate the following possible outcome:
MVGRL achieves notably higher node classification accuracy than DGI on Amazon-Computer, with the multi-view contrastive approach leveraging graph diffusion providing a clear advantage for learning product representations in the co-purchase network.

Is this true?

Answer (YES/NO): YES